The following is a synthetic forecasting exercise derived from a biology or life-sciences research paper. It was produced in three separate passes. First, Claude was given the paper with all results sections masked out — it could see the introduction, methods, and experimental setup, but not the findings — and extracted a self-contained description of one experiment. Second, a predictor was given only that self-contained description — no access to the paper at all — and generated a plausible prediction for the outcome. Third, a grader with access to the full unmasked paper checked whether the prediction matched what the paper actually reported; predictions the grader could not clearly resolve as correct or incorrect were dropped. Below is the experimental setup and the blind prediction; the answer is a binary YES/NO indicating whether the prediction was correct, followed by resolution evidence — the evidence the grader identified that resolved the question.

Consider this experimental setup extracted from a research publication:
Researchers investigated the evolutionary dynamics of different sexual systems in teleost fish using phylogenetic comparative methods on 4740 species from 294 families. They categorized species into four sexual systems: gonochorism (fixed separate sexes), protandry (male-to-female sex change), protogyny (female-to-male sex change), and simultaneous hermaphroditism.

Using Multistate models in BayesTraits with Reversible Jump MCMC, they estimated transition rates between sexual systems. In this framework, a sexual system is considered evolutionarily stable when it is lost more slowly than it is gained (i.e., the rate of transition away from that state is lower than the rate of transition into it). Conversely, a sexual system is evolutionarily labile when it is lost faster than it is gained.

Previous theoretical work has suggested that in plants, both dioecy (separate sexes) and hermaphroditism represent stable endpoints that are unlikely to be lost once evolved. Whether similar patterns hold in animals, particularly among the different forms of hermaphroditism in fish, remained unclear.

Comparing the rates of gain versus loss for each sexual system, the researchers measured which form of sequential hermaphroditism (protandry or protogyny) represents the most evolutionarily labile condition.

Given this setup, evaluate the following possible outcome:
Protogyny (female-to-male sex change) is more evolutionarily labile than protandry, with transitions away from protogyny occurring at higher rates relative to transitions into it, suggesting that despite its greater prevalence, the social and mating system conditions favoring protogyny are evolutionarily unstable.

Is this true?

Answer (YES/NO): NO